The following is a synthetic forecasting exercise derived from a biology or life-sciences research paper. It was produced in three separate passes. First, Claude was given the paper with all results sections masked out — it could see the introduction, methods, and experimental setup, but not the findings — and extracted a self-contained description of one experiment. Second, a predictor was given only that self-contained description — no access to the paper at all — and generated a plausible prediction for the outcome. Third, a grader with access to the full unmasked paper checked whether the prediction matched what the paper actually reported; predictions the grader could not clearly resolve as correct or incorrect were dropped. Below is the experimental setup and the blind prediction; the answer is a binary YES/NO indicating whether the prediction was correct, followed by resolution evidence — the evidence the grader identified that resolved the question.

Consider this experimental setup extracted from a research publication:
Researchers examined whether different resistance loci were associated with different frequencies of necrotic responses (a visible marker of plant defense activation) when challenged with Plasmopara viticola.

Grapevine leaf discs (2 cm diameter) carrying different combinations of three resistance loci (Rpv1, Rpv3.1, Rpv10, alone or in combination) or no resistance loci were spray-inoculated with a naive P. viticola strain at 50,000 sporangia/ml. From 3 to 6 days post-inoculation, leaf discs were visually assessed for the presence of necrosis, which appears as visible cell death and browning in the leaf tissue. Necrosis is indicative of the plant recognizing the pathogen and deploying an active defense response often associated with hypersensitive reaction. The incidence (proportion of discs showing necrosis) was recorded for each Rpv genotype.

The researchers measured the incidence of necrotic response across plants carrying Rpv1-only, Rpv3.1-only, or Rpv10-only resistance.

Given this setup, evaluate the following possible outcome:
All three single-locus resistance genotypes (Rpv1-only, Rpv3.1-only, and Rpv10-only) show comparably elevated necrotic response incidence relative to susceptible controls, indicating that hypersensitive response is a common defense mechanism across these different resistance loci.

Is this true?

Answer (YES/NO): YES